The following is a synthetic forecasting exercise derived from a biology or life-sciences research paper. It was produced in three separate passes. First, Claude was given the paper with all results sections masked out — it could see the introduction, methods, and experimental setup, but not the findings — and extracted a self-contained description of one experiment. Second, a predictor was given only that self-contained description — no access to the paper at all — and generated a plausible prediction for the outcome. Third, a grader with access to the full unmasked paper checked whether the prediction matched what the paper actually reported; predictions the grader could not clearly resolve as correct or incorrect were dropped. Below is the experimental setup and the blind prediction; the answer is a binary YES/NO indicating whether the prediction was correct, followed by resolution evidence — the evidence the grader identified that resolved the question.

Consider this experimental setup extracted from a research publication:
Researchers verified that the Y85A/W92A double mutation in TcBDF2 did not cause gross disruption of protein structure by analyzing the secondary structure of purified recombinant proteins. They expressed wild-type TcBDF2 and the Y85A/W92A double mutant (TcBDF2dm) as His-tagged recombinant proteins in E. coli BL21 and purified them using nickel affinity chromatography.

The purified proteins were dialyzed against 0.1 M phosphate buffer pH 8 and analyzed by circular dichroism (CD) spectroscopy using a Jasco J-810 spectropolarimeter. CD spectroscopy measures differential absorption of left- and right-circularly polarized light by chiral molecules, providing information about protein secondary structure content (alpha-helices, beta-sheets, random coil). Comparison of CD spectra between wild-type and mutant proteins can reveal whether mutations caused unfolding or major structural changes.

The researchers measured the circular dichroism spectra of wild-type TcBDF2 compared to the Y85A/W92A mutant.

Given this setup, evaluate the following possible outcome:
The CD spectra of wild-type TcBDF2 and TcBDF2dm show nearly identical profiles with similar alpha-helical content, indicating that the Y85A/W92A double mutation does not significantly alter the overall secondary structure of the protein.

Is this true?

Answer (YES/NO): YES